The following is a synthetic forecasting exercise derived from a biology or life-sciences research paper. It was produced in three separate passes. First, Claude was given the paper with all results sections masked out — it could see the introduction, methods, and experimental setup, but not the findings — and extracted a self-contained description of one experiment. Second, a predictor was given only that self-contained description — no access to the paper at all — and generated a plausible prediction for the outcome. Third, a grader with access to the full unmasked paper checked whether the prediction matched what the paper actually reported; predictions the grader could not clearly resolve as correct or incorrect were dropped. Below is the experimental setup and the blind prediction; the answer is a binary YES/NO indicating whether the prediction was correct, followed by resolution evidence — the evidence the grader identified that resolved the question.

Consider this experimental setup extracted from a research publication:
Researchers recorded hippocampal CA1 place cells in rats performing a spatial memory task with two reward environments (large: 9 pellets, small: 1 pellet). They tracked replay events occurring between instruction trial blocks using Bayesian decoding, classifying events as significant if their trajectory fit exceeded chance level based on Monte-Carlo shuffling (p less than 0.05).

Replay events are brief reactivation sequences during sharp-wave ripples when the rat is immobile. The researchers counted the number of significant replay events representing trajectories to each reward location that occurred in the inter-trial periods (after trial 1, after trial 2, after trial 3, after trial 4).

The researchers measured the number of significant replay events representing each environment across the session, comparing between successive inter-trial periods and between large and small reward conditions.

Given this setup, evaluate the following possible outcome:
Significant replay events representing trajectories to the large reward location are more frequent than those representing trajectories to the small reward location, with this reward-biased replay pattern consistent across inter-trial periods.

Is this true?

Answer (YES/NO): YES